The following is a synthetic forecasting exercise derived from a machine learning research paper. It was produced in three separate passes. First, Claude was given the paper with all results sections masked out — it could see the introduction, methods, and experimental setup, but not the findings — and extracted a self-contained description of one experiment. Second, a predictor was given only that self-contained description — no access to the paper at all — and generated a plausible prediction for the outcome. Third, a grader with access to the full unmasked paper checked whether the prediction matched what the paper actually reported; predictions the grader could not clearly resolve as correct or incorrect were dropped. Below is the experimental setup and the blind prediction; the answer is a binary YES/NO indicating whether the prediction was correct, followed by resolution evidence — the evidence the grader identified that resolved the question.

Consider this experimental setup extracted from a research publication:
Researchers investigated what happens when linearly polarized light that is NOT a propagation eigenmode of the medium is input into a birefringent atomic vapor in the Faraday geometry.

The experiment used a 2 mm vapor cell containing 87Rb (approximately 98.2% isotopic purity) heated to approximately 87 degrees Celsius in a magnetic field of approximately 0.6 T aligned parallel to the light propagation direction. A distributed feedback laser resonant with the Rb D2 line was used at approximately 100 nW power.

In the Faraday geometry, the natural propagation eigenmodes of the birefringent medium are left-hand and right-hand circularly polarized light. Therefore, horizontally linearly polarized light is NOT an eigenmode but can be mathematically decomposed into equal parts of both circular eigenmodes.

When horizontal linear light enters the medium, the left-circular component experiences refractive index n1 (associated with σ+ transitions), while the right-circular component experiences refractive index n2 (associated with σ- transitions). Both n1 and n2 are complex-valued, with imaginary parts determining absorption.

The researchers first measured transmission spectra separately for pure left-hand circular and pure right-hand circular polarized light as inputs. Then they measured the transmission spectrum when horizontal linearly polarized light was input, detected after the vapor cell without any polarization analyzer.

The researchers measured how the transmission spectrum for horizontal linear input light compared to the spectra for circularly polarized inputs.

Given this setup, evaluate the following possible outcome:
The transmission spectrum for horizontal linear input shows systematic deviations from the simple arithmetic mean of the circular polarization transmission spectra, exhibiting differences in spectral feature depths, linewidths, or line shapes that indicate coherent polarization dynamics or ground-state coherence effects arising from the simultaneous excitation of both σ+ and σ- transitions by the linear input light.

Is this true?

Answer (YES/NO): NO